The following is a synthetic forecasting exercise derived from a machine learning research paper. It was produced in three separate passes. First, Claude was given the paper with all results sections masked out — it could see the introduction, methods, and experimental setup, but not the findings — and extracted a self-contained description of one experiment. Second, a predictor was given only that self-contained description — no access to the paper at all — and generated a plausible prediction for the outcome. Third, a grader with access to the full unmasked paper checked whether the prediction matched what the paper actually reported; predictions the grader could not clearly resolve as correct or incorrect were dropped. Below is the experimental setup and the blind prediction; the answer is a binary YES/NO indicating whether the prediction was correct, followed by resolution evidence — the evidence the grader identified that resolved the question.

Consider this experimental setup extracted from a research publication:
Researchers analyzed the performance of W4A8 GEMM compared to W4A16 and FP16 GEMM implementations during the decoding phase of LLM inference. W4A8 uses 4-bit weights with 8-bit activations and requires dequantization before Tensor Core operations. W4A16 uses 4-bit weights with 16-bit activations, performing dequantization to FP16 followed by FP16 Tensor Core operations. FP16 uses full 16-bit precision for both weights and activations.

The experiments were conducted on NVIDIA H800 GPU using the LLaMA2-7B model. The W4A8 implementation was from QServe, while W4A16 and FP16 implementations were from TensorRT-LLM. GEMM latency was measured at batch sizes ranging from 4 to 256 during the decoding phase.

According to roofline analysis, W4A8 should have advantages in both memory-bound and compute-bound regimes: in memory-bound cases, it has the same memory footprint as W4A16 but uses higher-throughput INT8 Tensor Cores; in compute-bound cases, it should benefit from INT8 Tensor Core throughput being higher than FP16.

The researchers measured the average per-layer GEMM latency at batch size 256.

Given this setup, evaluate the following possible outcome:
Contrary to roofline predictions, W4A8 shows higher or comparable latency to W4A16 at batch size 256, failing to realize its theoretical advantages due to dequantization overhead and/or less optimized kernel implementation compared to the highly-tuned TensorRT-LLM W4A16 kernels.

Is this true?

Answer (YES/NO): YES